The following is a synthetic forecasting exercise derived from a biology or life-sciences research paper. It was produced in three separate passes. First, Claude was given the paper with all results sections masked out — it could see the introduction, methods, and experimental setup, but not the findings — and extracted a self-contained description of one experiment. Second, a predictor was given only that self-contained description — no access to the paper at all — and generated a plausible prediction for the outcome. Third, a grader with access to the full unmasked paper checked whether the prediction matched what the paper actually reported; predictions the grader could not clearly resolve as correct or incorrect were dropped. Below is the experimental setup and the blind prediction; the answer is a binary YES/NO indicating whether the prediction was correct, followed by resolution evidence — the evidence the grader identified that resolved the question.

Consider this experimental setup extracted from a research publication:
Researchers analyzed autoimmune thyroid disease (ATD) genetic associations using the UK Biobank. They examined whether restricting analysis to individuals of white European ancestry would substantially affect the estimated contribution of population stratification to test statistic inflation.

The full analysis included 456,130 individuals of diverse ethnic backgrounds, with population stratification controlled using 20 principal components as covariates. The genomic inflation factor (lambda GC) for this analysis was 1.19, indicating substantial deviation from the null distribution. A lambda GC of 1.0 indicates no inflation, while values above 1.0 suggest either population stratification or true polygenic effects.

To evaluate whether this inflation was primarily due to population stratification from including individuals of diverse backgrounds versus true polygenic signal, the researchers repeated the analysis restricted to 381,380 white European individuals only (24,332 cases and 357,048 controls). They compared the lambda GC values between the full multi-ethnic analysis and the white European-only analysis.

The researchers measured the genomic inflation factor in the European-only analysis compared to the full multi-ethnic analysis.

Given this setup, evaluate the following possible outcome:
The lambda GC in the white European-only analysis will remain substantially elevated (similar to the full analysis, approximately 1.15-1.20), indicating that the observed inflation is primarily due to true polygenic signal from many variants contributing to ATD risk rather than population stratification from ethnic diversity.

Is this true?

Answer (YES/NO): YES